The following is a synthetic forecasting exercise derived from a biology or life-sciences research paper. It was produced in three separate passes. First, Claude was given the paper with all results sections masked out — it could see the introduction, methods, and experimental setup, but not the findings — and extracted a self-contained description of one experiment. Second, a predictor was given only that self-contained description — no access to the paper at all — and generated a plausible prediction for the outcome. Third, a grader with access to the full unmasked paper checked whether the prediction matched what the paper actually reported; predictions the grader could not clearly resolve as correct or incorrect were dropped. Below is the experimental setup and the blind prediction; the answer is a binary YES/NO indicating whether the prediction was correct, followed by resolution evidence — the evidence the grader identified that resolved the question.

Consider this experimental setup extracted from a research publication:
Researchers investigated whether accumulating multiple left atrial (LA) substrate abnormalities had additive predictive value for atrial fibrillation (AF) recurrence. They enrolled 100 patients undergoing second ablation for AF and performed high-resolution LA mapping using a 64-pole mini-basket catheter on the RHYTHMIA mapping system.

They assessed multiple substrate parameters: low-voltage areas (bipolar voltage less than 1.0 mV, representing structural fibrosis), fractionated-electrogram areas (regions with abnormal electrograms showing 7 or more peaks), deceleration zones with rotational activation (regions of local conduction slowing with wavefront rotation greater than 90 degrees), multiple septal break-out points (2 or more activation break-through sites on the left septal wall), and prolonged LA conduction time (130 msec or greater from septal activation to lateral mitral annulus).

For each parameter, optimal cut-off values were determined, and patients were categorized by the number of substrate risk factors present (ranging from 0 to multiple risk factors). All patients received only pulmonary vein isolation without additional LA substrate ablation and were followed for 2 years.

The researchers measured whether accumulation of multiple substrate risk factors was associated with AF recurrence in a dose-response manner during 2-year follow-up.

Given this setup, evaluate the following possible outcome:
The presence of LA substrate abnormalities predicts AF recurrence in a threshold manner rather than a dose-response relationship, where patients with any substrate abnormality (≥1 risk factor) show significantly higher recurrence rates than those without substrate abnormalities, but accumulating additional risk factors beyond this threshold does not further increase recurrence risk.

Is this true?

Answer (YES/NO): NO